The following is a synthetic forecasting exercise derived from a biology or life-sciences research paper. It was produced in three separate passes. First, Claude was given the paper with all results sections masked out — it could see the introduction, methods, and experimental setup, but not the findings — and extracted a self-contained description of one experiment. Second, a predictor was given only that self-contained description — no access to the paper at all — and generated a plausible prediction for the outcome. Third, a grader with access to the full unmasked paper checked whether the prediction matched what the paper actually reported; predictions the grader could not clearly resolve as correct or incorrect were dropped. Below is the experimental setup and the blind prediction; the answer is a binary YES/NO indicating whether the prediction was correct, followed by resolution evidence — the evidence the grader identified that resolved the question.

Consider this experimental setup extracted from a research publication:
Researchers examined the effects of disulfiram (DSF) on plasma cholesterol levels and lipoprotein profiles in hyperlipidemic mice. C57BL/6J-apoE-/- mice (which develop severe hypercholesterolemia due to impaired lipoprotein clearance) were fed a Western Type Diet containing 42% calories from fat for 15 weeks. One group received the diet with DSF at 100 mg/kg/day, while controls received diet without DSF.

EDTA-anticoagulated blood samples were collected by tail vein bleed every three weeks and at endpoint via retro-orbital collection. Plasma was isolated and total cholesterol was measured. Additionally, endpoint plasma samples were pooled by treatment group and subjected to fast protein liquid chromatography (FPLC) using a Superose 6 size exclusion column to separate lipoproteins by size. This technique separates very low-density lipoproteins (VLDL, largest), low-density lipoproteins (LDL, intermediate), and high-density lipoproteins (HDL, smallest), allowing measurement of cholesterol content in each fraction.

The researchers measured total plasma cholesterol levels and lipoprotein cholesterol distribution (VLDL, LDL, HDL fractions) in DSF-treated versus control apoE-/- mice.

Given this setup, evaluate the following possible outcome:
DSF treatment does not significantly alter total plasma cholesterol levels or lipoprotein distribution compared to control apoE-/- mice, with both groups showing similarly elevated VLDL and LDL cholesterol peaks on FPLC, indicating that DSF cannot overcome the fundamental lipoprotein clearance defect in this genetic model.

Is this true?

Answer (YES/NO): NO